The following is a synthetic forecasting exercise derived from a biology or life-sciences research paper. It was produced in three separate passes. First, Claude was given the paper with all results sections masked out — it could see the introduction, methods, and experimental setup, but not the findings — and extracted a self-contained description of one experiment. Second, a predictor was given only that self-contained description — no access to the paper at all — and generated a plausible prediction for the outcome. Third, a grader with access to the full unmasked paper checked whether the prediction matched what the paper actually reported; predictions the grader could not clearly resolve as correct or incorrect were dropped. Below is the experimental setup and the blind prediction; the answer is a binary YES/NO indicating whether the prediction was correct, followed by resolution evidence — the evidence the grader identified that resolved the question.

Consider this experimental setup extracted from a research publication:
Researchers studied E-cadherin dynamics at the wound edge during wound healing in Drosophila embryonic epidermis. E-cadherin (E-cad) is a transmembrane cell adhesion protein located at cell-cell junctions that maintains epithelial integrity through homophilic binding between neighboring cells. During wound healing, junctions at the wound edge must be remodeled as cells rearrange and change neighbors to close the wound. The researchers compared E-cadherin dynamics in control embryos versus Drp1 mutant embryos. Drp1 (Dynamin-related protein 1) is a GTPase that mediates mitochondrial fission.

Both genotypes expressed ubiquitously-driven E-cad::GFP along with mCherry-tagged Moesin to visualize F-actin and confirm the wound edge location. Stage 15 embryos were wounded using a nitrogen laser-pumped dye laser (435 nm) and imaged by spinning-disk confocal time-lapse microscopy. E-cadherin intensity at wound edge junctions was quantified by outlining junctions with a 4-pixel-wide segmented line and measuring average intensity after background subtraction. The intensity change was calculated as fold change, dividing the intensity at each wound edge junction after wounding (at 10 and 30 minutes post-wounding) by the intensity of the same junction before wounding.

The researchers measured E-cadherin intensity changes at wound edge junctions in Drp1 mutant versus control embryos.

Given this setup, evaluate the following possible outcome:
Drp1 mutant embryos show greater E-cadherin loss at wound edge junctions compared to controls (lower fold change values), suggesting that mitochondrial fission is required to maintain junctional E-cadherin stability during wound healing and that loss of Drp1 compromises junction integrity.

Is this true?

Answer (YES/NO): NO